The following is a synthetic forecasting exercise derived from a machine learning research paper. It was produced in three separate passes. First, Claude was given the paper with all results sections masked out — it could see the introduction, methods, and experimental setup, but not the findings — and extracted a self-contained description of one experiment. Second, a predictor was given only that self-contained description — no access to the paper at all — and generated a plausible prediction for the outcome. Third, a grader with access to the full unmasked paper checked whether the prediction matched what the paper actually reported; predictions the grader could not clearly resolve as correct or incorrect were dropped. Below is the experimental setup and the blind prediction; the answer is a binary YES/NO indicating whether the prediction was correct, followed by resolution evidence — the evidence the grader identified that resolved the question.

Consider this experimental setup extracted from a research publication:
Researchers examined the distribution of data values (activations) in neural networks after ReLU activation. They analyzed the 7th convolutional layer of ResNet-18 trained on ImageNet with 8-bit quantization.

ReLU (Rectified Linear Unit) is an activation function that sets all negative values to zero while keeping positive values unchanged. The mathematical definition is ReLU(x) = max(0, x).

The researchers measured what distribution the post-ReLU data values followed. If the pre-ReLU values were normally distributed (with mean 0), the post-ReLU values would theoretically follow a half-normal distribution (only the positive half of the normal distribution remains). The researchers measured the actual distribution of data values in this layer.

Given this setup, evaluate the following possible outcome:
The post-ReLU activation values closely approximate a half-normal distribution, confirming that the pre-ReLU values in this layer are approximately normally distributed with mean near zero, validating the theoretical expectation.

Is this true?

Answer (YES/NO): YES